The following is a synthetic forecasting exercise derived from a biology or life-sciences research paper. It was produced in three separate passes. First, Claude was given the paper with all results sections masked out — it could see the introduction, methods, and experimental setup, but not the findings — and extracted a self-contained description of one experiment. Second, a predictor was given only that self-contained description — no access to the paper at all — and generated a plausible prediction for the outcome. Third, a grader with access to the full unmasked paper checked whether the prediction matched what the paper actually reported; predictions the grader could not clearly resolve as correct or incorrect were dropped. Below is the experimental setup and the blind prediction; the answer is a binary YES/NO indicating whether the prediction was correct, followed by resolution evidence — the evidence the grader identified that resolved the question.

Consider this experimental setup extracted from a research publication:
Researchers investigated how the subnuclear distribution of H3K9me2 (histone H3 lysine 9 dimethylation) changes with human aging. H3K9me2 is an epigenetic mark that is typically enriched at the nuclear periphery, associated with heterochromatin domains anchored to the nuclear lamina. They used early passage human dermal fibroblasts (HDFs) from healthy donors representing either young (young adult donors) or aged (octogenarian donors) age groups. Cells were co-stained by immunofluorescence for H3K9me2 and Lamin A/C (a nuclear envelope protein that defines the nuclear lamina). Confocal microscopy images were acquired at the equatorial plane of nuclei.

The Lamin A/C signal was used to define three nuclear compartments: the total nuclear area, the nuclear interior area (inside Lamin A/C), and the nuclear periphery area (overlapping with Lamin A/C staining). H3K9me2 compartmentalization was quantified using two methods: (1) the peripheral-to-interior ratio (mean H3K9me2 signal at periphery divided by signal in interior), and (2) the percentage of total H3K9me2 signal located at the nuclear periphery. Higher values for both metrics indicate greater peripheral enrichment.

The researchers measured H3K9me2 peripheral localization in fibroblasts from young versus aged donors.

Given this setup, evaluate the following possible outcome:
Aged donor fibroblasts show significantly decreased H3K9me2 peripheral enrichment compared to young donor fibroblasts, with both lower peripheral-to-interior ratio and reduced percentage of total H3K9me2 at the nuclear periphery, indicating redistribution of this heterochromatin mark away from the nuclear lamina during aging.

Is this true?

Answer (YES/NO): YES